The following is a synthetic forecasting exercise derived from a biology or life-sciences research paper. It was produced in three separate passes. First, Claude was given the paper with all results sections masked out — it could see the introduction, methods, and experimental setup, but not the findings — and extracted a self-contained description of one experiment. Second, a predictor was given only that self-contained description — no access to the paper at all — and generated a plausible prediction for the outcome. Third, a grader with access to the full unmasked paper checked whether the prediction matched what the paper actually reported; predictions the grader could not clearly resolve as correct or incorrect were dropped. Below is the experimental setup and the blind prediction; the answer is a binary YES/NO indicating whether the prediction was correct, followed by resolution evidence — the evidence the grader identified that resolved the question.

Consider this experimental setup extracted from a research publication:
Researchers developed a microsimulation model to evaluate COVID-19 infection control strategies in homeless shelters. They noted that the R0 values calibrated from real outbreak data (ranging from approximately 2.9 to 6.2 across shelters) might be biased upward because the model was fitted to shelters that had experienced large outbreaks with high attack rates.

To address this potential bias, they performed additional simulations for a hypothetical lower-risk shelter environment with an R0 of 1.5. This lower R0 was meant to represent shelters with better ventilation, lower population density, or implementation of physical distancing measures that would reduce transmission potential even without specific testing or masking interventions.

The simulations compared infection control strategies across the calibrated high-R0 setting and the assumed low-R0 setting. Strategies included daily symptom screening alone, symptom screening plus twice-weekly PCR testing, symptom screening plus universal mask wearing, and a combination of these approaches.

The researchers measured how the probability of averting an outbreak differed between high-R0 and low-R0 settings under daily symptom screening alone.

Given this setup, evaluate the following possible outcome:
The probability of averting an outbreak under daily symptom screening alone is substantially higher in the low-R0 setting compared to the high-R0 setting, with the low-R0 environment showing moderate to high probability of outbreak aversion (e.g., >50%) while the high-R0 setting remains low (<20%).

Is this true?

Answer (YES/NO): NO